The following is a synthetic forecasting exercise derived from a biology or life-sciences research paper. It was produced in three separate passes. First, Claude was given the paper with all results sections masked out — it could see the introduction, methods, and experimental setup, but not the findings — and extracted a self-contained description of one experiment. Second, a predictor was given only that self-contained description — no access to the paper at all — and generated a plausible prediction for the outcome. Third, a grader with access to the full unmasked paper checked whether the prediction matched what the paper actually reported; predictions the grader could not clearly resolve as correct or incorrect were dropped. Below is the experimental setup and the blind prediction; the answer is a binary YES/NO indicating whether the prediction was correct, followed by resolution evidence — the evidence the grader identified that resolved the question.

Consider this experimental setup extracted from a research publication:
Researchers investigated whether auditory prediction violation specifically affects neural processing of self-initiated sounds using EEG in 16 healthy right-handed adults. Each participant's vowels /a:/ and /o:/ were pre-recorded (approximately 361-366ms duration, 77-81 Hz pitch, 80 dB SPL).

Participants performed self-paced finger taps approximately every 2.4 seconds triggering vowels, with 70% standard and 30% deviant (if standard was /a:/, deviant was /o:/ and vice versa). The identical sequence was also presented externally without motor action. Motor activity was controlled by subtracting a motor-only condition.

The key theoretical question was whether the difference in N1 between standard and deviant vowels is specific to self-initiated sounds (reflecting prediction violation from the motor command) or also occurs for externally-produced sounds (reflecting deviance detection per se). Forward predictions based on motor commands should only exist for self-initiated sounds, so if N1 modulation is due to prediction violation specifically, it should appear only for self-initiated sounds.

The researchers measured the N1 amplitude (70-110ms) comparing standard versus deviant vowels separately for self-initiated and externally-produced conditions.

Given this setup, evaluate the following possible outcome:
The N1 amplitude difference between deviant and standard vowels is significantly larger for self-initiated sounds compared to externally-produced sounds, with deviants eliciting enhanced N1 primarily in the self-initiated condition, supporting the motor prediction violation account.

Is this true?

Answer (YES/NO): NO